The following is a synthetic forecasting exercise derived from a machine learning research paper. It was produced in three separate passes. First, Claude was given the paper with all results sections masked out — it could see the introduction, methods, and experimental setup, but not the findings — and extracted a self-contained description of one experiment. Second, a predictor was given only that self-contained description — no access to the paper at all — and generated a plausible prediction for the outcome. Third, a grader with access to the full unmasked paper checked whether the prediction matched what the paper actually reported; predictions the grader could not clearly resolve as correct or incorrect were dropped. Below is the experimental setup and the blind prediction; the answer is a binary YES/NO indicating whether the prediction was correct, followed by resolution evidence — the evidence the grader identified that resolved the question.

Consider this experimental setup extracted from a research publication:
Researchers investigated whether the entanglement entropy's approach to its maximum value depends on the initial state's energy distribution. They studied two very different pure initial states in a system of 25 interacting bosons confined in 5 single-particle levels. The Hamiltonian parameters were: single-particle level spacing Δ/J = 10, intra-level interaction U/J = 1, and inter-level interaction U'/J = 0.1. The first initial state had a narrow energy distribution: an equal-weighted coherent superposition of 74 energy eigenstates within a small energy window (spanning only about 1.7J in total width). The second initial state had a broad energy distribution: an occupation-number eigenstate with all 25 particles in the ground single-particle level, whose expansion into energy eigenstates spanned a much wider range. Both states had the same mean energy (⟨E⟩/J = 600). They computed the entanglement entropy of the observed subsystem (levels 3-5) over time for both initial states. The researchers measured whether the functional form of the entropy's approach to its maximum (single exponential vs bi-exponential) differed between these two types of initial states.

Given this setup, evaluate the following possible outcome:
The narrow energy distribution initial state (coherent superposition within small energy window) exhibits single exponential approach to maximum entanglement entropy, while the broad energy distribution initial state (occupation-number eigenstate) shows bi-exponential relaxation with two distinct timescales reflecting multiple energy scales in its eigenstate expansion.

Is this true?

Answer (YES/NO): NO